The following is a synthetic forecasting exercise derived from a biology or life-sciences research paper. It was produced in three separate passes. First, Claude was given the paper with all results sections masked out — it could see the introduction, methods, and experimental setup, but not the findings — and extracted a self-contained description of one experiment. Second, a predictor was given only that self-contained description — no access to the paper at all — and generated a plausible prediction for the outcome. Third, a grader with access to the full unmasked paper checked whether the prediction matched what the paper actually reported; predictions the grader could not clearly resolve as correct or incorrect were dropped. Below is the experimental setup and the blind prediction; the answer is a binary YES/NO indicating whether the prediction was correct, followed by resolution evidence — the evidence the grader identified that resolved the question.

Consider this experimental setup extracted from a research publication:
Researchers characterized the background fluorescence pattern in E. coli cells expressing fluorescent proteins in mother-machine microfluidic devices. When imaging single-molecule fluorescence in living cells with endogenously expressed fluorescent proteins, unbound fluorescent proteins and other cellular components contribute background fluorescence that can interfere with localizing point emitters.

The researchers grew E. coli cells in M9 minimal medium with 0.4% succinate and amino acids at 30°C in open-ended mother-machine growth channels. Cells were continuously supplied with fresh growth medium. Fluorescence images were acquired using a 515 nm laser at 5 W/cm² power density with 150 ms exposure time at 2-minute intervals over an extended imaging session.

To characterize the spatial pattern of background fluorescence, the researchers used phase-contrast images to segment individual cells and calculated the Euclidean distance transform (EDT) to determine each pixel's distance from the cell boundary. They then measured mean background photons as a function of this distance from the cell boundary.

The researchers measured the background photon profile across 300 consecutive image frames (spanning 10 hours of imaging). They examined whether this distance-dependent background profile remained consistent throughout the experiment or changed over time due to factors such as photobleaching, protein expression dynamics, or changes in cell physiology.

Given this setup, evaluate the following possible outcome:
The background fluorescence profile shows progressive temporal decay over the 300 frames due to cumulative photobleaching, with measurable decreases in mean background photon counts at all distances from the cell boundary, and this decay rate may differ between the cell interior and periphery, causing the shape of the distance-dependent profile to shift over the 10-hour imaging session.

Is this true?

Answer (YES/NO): NO